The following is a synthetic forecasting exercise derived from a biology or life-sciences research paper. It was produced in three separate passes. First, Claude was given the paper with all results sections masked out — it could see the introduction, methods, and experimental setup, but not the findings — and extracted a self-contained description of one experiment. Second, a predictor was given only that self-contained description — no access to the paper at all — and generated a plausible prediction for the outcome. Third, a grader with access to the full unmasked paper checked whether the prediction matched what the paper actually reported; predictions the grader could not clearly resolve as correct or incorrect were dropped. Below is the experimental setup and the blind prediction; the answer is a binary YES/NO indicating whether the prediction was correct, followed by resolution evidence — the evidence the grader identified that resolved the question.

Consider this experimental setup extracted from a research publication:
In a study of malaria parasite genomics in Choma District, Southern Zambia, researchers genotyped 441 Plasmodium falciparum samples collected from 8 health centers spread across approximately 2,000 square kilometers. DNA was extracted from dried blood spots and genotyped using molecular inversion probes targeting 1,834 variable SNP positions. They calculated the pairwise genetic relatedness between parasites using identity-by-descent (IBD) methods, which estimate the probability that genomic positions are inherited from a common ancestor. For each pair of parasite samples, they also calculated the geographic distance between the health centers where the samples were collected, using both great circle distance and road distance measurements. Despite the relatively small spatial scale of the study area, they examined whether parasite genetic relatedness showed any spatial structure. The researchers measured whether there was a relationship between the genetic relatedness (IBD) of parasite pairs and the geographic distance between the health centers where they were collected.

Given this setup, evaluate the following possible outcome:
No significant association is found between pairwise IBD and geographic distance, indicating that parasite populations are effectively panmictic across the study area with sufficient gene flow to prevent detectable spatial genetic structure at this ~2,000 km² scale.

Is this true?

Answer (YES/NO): NO